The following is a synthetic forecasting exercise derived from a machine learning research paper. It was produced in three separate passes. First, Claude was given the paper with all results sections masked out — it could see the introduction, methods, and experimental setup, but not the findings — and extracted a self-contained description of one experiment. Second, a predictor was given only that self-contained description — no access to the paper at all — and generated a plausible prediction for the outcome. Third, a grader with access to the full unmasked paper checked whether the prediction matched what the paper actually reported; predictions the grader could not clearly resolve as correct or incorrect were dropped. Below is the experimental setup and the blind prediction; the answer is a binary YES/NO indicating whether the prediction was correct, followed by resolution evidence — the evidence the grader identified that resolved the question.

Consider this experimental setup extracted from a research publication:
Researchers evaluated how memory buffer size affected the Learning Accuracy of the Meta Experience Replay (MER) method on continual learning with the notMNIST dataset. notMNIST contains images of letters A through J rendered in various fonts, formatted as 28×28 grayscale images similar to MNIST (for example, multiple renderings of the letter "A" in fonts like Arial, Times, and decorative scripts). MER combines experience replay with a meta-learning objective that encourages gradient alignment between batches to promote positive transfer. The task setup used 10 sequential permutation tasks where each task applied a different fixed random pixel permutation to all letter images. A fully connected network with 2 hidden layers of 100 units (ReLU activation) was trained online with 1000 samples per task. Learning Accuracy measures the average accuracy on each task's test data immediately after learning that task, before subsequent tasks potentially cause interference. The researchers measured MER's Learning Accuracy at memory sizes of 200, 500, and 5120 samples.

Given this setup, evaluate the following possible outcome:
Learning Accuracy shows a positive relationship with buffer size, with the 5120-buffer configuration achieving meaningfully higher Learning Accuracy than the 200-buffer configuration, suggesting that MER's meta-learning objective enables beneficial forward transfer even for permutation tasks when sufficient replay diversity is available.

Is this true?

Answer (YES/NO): NO